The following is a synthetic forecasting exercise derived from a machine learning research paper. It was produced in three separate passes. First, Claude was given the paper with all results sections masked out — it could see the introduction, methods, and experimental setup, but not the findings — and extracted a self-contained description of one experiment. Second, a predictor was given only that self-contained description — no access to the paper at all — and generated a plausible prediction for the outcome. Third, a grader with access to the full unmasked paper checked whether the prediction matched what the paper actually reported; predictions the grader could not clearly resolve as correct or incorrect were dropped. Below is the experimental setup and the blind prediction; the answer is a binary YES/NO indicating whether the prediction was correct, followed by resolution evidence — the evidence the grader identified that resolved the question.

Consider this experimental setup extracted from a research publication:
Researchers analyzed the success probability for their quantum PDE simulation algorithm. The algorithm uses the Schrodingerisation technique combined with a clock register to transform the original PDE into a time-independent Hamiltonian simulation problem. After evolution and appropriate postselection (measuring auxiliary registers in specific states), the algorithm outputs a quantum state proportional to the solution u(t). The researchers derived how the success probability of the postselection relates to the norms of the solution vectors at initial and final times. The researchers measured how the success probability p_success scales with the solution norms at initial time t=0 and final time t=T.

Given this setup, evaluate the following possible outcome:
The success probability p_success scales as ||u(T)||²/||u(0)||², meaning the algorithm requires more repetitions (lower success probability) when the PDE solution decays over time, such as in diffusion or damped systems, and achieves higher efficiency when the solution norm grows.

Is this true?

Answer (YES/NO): YES